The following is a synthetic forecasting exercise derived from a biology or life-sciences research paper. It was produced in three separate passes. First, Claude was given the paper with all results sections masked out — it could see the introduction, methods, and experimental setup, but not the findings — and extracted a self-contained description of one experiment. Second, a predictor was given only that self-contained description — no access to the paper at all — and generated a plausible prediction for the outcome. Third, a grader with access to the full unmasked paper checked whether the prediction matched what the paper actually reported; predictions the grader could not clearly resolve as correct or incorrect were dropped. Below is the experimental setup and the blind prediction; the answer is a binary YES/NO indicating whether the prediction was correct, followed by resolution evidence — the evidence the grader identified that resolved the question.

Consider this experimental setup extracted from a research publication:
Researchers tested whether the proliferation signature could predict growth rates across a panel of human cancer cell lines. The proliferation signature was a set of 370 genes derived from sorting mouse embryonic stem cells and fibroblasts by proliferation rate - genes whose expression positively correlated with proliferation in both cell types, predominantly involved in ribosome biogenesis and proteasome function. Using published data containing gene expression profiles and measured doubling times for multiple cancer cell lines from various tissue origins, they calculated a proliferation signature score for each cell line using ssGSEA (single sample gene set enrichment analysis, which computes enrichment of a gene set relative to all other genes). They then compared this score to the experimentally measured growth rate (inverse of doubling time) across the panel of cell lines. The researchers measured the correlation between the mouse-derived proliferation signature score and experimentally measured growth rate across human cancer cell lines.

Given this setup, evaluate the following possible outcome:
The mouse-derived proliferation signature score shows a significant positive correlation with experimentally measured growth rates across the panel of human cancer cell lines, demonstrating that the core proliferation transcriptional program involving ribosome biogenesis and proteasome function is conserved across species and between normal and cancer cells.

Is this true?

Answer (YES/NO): YES